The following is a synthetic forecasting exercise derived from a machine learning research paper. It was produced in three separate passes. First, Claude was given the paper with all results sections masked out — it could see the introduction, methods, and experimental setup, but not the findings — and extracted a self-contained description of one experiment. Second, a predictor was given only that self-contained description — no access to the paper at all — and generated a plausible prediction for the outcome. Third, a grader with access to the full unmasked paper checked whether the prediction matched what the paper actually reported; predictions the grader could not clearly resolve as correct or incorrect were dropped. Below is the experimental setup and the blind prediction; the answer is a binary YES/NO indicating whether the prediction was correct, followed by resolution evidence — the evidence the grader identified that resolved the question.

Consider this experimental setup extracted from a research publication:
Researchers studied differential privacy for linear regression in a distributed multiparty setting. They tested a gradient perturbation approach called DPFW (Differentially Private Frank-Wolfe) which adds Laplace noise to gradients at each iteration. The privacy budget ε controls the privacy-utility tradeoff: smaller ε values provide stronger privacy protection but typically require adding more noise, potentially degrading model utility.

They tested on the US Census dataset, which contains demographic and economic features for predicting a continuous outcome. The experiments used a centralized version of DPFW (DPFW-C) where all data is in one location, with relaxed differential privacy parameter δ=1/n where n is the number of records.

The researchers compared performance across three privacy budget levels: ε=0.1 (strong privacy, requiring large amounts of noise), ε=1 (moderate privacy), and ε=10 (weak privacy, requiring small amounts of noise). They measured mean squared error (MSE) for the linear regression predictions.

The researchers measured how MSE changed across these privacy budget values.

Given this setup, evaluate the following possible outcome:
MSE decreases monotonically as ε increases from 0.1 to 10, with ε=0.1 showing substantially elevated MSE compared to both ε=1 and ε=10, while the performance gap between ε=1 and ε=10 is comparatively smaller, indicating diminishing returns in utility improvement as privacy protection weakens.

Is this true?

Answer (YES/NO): NO